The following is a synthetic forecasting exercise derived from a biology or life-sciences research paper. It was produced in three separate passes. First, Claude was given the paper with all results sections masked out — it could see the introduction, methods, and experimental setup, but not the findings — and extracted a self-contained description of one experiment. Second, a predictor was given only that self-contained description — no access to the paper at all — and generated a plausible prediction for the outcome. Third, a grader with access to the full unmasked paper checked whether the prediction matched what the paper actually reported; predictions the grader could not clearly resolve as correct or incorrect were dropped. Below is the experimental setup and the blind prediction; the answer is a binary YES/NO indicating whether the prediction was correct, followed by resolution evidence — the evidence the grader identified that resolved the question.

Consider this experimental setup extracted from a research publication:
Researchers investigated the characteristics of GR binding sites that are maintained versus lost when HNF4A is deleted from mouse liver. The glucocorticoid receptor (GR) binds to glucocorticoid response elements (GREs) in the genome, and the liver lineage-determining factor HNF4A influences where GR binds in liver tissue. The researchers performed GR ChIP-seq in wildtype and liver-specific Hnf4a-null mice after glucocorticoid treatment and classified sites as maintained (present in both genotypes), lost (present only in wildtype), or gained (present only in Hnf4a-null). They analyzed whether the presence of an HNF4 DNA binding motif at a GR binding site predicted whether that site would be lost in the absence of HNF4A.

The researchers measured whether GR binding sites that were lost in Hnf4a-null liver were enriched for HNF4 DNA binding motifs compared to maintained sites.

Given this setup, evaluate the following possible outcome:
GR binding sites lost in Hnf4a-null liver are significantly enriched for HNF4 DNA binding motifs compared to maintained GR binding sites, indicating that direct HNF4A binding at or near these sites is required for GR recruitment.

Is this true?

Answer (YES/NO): YES